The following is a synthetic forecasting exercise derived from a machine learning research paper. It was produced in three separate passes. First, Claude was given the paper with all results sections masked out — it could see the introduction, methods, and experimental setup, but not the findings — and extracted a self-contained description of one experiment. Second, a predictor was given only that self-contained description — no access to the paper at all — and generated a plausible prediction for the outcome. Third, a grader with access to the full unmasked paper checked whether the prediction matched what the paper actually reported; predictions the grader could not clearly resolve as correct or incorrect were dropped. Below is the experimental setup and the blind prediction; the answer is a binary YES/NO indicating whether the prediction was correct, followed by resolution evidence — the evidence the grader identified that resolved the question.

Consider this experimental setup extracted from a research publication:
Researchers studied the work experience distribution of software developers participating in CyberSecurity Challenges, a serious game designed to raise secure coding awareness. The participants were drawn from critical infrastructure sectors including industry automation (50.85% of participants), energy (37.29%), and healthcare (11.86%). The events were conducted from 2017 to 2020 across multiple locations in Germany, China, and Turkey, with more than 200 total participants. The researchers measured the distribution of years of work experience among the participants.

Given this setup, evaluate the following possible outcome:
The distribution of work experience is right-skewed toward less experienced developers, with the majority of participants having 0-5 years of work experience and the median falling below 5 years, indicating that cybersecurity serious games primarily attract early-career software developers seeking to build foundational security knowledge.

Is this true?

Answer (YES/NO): NO